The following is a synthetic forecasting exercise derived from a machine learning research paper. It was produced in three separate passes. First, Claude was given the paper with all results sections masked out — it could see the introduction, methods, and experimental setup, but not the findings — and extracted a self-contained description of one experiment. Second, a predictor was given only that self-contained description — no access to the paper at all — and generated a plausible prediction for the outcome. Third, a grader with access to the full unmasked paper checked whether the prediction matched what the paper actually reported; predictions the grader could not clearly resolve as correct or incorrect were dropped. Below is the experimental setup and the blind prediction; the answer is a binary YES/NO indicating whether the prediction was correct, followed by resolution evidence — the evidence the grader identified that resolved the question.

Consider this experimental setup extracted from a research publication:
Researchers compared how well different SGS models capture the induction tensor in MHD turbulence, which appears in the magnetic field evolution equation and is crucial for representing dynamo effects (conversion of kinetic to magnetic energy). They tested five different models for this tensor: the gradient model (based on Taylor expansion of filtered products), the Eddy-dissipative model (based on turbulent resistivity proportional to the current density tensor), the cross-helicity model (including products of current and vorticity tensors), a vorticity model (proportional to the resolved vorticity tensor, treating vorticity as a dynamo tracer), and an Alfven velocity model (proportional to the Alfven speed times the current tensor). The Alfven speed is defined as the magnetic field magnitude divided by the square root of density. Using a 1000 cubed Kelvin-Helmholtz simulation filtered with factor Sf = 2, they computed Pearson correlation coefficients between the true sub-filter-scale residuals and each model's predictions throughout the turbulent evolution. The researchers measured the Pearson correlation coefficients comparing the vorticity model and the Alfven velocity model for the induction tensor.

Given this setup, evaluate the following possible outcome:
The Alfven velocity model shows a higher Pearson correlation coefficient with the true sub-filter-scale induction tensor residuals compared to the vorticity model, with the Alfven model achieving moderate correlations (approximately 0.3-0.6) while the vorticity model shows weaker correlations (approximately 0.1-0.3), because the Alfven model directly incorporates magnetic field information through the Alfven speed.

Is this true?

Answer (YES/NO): NO